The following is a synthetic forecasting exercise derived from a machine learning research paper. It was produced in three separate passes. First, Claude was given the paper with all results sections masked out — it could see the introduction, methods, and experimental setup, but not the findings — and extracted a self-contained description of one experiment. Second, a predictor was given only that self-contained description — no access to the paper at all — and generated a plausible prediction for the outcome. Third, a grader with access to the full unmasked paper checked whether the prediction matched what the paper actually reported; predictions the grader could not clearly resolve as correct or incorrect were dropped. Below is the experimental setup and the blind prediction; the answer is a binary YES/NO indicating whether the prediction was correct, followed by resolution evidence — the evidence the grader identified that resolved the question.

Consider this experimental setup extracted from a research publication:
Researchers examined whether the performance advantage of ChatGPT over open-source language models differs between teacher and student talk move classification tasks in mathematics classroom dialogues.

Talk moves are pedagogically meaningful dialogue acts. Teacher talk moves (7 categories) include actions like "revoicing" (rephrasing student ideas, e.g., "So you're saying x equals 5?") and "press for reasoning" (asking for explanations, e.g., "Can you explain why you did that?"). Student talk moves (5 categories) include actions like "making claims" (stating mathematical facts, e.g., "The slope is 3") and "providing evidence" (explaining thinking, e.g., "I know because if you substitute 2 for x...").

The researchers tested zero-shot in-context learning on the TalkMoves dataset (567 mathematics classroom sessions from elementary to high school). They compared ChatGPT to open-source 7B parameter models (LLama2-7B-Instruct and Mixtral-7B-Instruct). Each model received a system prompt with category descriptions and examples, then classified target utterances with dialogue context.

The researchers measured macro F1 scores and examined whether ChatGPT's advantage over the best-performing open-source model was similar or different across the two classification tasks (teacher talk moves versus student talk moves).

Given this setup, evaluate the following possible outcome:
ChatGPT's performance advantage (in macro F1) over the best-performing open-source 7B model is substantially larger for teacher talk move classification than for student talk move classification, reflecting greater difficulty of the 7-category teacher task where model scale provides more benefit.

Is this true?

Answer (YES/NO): YES